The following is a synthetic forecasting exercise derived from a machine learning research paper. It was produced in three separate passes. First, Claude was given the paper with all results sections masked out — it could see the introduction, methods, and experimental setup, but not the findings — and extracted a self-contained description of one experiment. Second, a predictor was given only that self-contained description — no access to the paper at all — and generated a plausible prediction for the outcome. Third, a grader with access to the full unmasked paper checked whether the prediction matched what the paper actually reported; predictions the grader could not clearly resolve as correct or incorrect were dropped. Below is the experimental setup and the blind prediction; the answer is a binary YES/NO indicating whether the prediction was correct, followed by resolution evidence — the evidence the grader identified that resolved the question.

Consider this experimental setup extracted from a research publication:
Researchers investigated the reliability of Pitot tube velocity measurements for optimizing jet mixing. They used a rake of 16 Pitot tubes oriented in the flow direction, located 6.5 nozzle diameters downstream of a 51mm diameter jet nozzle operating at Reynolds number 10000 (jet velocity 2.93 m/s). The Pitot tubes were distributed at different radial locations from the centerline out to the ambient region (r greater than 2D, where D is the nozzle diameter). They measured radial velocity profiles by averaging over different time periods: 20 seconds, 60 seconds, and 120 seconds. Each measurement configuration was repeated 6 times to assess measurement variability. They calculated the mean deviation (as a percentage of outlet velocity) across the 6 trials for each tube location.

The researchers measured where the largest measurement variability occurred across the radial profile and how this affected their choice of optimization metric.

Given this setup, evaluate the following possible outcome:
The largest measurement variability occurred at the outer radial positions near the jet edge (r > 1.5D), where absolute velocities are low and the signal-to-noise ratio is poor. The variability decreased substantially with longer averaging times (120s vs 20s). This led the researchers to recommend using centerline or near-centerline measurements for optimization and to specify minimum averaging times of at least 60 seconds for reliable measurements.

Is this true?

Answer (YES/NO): NO